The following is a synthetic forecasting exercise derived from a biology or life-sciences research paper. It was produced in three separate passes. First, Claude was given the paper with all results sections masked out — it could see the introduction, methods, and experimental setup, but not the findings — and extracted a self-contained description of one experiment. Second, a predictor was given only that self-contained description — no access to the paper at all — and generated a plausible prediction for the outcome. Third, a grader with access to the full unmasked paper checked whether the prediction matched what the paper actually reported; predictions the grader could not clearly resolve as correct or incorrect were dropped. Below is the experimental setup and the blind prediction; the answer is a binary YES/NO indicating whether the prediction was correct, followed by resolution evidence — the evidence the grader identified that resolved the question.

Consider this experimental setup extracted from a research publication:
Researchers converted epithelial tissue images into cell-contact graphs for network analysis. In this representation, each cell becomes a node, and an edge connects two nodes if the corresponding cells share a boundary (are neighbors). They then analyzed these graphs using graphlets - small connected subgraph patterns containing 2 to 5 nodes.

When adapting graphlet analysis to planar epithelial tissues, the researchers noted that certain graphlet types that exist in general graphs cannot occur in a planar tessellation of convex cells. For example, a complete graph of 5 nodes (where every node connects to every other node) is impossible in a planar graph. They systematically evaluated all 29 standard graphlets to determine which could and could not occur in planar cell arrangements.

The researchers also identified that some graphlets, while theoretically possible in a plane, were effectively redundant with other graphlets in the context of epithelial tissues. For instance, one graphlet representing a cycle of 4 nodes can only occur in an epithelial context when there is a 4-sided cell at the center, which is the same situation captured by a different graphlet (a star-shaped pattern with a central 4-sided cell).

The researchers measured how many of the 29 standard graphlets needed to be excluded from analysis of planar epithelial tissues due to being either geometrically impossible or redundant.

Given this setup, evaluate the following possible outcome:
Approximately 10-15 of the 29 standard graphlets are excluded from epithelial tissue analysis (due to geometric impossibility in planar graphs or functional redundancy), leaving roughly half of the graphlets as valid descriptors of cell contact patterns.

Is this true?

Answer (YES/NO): NO